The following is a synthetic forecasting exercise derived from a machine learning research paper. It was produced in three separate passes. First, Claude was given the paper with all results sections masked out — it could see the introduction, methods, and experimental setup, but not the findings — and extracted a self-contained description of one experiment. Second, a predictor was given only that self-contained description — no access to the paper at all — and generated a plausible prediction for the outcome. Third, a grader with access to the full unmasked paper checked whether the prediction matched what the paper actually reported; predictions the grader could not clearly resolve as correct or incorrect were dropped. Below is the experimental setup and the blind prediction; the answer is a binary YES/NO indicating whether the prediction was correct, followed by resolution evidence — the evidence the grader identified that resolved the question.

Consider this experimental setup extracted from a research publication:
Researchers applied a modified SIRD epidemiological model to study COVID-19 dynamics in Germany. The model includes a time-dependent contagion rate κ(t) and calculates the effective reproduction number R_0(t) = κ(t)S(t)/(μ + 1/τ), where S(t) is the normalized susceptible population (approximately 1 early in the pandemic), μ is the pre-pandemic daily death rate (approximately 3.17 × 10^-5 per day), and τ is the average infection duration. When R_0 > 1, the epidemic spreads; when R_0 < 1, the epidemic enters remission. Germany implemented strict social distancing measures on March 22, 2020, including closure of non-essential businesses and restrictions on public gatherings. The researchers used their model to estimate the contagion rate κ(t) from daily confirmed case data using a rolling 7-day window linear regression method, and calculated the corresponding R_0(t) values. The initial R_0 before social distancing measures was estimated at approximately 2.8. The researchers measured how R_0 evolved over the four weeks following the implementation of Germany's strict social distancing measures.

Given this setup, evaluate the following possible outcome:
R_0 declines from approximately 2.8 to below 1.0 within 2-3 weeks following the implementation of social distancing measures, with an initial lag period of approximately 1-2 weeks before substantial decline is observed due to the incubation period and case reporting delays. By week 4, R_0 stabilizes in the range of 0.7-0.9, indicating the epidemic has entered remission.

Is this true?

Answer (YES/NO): NO